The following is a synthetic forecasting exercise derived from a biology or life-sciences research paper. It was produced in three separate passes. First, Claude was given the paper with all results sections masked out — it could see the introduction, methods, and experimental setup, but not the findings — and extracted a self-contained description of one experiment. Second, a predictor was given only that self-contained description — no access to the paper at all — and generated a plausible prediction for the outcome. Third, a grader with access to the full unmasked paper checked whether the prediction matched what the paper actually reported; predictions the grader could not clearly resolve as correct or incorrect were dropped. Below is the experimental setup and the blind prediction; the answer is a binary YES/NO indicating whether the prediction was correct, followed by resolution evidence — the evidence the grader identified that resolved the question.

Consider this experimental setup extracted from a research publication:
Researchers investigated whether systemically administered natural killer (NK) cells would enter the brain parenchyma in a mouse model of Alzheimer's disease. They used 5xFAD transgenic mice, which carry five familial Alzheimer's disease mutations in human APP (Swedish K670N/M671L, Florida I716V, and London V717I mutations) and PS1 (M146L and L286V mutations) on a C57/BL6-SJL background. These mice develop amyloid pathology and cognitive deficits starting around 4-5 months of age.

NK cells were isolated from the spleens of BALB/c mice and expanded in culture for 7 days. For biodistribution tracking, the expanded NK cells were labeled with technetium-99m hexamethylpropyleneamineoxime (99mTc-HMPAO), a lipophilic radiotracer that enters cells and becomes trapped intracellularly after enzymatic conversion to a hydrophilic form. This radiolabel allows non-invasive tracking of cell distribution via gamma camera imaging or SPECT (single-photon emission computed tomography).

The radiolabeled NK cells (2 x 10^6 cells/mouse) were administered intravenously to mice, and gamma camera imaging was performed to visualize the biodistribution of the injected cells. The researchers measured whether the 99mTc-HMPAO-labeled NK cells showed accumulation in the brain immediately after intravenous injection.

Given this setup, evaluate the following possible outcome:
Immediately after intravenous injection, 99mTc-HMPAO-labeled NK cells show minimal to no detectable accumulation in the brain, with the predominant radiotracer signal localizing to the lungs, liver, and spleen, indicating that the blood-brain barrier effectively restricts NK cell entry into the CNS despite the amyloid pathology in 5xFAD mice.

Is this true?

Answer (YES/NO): YES